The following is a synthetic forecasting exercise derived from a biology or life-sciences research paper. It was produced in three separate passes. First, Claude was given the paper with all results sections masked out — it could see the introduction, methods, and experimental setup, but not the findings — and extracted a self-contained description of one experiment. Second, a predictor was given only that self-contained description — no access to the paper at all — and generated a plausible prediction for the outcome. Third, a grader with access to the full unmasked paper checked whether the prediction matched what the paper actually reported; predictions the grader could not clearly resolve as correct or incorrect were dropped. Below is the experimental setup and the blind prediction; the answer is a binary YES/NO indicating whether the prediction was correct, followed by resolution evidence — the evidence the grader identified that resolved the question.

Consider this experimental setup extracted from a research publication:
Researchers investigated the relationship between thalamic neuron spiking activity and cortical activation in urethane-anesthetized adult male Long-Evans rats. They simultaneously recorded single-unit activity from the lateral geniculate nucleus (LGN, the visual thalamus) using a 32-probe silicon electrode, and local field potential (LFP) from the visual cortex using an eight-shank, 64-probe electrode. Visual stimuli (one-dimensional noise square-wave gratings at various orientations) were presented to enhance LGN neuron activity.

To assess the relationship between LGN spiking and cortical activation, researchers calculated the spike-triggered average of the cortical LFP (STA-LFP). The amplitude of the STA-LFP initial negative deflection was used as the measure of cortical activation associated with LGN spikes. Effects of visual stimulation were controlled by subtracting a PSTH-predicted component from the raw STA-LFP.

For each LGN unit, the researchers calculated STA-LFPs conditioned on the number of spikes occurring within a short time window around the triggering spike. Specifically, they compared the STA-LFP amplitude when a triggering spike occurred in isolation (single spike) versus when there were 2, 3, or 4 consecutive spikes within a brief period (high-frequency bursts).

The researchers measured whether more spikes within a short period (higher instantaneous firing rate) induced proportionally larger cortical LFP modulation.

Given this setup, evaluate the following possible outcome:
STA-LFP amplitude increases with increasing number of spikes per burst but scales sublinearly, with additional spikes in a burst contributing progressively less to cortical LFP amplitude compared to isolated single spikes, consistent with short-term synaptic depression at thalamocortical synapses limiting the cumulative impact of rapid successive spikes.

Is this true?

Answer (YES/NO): YES